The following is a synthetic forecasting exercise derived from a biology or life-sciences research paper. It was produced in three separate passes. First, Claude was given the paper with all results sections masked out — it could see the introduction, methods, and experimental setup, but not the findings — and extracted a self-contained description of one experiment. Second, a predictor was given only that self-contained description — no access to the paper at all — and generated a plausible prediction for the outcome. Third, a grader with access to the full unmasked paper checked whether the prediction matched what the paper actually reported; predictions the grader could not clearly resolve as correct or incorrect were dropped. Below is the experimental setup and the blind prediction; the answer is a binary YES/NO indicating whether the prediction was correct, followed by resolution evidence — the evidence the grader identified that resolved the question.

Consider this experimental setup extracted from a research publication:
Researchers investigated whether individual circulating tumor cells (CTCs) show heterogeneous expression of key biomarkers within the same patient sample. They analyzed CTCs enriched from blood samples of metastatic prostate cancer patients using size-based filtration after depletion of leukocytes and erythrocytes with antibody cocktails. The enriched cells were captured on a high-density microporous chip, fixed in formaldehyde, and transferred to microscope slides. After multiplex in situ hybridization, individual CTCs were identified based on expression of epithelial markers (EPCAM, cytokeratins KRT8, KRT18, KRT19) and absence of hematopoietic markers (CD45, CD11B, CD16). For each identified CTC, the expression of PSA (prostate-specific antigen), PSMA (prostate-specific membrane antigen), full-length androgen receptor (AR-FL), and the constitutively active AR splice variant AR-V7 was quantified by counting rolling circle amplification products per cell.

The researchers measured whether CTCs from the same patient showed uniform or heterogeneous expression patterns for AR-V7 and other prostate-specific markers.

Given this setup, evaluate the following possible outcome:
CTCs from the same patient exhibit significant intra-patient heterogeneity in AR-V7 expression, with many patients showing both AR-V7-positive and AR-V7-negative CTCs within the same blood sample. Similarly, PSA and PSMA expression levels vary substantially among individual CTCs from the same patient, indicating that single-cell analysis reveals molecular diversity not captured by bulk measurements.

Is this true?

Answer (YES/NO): YES